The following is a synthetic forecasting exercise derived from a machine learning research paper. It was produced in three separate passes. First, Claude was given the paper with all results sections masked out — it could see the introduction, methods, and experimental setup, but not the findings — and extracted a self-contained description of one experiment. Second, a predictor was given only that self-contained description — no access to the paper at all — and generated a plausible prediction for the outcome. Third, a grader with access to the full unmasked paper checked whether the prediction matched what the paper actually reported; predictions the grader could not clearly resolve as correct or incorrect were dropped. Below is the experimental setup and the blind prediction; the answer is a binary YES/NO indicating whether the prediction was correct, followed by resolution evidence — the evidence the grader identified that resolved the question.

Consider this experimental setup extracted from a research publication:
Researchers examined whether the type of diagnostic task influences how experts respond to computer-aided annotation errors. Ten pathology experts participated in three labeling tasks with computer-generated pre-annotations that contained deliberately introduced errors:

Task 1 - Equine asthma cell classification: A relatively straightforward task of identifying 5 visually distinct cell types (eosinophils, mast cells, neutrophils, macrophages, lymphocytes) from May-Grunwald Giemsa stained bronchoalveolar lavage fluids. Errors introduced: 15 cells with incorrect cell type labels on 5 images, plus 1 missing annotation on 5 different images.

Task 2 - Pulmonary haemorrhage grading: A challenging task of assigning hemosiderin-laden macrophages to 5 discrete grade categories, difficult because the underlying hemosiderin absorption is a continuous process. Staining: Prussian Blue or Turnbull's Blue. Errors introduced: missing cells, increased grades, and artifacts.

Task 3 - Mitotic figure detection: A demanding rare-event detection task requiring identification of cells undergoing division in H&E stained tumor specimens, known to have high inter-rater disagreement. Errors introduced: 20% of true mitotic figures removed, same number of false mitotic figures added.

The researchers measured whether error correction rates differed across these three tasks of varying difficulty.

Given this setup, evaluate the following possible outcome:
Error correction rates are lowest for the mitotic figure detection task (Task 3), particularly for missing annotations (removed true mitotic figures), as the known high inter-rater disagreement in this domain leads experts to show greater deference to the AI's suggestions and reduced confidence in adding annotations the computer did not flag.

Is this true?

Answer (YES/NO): NO